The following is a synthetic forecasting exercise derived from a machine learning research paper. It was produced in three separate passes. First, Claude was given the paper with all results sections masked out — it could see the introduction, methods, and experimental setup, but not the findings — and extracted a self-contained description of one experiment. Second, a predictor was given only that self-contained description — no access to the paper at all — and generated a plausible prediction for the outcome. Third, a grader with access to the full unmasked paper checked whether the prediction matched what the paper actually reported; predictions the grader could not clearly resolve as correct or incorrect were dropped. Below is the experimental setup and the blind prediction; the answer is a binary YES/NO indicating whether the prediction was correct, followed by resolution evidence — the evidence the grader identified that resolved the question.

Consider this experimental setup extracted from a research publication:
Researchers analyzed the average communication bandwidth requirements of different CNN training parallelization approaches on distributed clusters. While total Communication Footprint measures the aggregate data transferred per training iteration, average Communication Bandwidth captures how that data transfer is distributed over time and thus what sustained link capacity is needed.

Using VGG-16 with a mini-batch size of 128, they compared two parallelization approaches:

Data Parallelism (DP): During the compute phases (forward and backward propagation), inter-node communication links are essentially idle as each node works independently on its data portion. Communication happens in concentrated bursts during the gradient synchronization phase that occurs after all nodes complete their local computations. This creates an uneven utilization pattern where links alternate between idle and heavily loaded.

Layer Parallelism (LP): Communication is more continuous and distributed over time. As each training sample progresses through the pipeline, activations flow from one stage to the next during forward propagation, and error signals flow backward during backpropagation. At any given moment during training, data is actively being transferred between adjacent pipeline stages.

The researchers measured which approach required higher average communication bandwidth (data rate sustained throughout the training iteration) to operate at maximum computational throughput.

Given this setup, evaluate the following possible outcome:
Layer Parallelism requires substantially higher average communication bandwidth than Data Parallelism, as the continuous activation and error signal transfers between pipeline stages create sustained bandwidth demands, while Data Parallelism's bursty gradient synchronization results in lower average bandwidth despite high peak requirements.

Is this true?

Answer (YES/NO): YES